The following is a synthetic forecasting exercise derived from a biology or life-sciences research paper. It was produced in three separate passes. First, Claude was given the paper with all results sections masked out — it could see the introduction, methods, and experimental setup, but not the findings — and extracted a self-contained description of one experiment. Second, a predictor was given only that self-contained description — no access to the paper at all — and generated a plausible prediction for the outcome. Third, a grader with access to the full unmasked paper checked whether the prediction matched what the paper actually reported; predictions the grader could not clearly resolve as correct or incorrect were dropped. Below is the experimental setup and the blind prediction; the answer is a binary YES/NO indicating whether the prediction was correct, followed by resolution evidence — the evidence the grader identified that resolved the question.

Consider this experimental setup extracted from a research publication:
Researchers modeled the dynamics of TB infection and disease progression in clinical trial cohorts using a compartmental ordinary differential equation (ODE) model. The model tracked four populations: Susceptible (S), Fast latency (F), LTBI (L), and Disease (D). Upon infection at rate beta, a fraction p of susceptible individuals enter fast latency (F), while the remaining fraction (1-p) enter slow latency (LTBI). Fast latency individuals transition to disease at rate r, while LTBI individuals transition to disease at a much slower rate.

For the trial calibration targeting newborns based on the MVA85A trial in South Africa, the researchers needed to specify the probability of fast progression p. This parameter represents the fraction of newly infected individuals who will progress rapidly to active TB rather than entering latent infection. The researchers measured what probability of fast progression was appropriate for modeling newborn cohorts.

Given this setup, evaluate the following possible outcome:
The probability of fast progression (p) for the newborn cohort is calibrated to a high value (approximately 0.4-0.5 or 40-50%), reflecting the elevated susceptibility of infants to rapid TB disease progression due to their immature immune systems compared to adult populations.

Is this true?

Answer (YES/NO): NO